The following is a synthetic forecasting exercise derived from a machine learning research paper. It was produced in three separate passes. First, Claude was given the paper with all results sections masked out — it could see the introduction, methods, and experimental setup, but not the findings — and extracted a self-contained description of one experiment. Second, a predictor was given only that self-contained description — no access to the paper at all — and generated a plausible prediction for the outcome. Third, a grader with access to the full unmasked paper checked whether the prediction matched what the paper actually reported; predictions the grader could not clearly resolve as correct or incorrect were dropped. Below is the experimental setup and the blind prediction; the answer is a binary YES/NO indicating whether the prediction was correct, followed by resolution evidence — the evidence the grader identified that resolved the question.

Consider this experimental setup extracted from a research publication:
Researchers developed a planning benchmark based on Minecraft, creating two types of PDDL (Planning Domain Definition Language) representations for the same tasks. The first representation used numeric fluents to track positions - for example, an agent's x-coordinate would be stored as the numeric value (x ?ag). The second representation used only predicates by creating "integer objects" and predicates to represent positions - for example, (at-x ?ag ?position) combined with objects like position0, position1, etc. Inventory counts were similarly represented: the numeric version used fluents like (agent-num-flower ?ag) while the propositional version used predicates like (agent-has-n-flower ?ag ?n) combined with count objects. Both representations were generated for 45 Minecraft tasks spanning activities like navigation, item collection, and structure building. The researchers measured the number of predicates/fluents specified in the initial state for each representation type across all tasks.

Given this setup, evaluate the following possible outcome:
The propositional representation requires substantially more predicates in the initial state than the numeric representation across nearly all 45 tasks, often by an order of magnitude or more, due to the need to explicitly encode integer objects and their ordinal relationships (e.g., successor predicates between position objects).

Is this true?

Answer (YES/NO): NO